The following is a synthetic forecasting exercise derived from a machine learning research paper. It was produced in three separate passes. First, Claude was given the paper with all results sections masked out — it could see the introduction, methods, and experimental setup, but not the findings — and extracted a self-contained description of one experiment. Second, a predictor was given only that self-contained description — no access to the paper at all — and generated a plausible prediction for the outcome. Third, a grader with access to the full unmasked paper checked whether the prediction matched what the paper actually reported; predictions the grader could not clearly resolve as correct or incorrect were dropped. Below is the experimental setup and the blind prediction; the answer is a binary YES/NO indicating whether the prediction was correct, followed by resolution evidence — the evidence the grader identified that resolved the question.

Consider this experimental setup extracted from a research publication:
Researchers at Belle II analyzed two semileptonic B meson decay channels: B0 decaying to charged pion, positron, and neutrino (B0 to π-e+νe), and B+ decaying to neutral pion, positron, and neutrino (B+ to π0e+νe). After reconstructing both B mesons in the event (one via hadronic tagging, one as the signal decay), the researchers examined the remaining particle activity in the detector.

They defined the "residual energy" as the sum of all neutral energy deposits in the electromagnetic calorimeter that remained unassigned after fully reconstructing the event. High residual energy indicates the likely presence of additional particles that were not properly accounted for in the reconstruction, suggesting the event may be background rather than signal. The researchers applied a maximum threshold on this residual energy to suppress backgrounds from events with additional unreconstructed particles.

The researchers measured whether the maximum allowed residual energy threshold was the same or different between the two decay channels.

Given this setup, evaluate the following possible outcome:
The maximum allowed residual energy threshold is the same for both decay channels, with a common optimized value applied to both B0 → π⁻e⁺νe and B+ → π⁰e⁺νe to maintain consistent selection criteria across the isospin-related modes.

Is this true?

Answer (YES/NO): NO